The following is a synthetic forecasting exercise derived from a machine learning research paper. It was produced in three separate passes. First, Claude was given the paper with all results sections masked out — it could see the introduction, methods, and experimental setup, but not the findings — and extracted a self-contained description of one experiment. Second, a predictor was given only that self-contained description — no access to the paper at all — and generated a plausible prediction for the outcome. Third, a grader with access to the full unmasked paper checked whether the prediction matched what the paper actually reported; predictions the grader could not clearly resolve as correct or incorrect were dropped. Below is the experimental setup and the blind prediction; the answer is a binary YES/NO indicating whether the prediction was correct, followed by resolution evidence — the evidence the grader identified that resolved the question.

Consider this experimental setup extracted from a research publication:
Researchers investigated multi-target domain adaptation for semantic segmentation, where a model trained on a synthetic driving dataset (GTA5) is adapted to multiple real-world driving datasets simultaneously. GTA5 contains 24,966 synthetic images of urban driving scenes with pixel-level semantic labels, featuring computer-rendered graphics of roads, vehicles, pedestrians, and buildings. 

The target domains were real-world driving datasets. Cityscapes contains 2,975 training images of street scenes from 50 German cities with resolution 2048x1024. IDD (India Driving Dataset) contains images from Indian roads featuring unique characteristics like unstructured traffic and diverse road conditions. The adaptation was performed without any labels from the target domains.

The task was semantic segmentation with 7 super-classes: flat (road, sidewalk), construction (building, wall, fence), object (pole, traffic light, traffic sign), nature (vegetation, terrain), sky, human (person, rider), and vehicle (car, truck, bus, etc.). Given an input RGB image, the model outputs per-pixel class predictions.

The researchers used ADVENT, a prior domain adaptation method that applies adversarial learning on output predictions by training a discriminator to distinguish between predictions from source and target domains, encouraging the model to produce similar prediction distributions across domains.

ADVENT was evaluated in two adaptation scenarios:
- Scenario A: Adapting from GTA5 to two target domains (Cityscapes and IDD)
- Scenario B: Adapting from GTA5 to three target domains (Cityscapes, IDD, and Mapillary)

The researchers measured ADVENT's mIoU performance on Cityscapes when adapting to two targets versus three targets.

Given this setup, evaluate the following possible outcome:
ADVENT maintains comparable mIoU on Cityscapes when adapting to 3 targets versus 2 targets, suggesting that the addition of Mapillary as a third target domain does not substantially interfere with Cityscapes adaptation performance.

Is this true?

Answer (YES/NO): YES